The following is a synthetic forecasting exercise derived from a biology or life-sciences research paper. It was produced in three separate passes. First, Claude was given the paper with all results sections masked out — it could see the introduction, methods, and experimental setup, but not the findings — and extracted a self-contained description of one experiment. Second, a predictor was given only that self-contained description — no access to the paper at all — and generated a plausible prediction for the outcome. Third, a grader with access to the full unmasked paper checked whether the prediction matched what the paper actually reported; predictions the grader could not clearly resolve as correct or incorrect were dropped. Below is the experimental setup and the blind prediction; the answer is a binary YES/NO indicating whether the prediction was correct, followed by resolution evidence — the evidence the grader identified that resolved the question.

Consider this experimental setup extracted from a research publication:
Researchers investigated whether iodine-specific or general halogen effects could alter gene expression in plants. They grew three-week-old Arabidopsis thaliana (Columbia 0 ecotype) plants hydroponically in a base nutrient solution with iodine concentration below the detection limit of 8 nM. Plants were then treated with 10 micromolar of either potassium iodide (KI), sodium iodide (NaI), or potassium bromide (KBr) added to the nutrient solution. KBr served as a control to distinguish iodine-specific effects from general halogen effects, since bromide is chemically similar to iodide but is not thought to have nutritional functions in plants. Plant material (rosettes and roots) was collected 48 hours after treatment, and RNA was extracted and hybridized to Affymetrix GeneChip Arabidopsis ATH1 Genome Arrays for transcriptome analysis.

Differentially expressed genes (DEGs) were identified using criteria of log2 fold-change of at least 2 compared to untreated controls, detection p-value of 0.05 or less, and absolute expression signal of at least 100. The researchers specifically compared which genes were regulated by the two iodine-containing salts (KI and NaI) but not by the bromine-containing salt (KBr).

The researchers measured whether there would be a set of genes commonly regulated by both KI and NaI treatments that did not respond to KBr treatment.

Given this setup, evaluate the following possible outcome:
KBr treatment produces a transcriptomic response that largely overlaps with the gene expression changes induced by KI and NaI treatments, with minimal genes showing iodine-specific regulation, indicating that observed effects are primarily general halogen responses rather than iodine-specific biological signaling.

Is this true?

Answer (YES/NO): NO